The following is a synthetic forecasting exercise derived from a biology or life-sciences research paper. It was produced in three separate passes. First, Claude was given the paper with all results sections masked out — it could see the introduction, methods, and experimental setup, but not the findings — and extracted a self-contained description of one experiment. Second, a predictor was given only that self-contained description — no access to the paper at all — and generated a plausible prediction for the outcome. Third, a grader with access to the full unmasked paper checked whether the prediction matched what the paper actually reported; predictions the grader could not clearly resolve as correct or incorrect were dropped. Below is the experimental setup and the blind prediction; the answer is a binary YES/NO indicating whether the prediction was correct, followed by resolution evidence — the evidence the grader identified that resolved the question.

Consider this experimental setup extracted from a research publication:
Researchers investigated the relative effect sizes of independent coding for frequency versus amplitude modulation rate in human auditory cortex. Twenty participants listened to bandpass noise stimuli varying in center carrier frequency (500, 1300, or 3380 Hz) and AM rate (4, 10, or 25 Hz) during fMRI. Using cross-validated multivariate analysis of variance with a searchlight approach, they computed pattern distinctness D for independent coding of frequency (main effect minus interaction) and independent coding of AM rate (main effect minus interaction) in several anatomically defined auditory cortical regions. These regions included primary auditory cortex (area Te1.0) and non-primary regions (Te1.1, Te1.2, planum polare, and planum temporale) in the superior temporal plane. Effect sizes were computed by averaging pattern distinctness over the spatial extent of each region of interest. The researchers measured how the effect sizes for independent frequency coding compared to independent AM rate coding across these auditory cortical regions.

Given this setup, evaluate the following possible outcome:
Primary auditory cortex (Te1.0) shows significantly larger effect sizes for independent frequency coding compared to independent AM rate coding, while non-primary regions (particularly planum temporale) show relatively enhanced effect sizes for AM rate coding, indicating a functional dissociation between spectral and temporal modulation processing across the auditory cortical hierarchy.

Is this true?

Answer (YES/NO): NO